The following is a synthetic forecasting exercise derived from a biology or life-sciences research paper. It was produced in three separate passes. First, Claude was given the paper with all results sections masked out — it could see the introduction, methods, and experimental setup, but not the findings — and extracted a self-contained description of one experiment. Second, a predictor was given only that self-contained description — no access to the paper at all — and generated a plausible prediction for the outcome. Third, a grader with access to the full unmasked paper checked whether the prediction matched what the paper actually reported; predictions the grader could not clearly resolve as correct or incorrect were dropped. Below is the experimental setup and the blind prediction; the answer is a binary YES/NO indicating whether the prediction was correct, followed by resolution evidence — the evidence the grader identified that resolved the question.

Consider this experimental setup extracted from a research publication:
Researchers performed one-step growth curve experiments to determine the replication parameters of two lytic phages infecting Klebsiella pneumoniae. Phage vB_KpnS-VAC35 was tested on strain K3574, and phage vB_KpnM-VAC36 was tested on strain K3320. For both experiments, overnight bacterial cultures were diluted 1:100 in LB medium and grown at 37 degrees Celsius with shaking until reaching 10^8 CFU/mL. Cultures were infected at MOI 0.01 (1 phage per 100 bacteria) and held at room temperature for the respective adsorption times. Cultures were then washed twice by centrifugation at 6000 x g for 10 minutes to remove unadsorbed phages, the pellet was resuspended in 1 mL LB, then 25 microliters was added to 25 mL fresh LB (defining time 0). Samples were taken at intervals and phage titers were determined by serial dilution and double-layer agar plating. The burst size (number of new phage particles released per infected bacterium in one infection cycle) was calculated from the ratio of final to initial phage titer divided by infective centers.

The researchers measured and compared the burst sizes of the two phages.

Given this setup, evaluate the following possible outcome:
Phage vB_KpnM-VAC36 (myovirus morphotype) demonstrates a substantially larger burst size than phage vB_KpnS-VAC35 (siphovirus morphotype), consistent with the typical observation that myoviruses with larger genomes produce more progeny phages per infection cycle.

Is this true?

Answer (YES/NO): NO